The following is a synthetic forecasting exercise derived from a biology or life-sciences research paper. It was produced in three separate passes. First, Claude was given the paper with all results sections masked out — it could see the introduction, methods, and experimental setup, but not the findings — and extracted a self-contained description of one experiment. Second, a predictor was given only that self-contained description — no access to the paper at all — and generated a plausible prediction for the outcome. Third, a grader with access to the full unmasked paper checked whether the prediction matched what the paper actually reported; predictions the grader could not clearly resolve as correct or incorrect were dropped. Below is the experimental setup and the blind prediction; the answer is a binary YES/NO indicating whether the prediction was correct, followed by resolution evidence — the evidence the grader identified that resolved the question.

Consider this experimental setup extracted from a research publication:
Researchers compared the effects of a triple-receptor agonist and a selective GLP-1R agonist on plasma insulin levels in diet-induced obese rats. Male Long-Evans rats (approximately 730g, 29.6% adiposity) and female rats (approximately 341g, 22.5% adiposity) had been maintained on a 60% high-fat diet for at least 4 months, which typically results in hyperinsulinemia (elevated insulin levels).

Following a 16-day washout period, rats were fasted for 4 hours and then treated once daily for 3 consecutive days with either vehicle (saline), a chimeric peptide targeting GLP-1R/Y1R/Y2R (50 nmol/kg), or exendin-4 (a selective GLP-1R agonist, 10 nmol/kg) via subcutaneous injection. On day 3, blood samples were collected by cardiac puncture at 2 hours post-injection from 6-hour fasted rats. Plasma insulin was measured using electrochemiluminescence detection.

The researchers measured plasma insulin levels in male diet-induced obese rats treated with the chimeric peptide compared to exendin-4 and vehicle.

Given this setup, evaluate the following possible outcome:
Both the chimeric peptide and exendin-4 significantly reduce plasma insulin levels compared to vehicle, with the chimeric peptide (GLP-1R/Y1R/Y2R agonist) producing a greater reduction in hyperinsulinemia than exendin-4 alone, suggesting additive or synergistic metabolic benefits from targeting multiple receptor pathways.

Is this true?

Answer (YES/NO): NO